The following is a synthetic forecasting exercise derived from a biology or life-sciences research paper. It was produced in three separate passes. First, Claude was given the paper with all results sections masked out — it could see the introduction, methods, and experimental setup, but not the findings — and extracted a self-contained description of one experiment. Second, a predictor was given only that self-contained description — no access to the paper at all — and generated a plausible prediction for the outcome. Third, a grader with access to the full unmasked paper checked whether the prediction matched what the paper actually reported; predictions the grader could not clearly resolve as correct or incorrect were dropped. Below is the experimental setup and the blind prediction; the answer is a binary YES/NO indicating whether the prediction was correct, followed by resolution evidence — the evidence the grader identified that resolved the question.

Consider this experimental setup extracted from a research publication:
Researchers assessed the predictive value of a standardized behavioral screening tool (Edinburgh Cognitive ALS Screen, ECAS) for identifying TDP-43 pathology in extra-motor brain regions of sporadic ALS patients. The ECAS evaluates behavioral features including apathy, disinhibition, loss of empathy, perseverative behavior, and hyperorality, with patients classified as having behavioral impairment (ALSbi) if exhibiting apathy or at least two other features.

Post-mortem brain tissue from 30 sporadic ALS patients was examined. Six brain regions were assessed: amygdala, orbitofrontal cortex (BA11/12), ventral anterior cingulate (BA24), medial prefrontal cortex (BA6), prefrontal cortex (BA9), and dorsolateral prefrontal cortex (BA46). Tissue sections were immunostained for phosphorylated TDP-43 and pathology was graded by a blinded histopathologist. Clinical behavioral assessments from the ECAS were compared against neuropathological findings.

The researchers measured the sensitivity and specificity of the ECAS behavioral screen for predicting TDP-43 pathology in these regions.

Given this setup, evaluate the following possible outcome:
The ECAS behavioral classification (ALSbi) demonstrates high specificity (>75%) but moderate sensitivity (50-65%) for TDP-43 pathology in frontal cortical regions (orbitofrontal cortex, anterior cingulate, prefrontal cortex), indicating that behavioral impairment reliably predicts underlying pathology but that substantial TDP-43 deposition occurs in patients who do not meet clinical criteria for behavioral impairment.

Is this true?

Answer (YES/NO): NO